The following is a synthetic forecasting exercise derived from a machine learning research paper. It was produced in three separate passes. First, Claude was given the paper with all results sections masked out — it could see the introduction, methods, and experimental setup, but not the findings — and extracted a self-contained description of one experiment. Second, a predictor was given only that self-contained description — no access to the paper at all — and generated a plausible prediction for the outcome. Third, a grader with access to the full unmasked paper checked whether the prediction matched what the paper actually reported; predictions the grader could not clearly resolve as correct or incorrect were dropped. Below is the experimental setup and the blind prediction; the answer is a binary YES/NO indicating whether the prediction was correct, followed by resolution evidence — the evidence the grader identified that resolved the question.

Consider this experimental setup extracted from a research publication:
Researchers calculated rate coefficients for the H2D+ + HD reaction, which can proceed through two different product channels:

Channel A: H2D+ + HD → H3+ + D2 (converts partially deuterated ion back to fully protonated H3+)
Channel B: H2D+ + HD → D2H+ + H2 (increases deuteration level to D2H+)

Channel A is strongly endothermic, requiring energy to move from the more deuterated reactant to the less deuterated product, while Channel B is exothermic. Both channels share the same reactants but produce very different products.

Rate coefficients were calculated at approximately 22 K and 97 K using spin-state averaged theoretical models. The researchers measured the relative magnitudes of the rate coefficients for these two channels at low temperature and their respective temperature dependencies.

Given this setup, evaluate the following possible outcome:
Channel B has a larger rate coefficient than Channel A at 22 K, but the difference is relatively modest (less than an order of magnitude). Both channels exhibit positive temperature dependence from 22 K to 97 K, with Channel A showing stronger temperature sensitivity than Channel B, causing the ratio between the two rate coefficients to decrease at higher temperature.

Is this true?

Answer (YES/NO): NO